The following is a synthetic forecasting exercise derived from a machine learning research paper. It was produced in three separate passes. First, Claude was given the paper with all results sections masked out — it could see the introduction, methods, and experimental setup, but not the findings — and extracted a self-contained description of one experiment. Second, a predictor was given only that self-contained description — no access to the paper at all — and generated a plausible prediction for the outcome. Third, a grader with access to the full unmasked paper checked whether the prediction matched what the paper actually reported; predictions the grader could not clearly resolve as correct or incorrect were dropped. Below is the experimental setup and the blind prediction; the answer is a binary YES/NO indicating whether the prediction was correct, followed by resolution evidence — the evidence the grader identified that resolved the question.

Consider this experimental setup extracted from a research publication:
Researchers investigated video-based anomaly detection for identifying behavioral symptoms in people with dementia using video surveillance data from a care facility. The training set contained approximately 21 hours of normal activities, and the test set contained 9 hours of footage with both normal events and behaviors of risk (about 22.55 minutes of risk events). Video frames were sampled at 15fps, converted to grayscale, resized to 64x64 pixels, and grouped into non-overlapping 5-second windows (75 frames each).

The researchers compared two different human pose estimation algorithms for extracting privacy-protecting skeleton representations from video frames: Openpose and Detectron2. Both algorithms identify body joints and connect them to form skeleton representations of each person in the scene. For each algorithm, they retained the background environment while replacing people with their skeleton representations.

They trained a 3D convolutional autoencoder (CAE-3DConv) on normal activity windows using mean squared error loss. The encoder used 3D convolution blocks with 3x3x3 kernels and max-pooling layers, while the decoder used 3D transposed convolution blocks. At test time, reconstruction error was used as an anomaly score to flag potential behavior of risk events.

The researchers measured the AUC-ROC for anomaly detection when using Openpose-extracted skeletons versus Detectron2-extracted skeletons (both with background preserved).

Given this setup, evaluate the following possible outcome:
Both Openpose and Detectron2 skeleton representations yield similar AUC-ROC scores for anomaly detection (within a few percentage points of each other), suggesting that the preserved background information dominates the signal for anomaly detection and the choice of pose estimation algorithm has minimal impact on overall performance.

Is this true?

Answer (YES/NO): YES